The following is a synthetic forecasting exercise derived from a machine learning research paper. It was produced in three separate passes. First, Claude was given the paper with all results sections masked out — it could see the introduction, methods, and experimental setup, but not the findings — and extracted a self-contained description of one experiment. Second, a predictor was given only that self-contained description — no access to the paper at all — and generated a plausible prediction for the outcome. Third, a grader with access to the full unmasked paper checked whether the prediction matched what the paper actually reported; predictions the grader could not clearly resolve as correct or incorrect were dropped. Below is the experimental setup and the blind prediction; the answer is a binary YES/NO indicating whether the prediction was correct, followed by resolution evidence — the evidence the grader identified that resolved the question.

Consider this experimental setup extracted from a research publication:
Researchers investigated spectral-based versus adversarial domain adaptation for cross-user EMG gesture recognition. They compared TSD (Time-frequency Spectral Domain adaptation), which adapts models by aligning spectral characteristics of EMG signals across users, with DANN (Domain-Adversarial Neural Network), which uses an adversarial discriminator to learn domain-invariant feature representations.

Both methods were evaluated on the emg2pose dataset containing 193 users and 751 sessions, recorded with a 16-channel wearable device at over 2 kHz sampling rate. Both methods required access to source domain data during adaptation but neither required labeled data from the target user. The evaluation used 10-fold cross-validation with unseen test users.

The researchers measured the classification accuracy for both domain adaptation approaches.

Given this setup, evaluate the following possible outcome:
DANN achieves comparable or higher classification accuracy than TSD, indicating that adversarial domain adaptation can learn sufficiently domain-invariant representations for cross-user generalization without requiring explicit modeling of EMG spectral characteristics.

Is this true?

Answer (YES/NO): YES